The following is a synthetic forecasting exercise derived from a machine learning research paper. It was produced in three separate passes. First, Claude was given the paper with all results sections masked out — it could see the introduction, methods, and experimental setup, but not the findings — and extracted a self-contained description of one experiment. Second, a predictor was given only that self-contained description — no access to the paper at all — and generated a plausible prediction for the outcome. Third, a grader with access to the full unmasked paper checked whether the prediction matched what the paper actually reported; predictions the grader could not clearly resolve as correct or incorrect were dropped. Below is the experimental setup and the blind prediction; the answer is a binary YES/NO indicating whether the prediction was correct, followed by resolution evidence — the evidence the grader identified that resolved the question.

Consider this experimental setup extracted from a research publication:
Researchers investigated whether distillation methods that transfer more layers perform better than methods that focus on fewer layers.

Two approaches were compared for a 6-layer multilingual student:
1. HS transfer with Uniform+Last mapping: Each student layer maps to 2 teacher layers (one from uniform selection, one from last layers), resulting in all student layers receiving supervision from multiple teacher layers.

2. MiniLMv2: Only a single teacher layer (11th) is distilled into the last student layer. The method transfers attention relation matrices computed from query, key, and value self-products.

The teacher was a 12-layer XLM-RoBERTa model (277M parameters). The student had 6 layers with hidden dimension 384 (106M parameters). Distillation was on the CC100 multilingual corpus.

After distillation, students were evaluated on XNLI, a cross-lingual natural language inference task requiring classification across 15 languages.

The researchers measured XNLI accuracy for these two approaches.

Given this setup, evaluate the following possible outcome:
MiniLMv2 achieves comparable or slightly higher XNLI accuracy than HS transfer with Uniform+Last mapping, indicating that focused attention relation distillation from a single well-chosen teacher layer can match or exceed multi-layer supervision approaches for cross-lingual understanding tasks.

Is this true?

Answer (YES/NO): NO